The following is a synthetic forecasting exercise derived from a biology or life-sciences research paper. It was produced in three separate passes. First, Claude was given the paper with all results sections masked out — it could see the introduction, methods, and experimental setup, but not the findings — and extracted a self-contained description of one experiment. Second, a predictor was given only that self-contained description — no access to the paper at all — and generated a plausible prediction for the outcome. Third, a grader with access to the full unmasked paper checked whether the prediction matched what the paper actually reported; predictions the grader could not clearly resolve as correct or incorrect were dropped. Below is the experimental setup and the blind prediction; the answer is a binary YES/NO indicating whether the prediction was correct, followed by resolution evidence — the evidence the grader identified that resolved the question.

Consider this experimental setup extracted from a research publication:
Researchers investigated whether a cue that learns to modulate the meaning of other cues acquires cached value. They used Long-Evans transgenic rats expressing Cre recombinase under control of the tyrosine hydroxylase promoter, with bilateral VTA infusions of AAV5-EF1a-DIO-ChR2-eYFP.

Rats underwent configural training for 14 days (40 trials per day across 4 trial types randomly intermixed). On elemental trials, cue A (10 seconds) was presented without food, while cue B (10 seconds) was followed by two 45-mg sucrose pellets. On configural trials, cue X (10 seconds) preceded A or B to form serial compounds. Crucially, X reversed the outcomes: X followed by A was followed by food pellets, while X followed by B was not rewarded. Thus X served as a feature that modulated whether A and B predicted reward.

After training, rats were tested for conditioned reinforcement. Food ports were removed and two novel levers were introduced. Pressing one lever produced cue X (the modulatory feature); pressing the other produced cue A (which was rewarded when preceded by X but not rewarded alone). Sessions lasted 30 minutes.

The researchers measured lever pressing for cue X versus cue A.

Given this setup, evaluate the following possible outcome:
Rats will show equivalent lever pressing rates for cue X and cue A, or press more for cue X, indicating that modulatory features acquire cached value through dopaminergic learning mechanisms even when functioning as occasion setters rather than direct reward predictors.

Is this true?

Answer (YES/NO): NO